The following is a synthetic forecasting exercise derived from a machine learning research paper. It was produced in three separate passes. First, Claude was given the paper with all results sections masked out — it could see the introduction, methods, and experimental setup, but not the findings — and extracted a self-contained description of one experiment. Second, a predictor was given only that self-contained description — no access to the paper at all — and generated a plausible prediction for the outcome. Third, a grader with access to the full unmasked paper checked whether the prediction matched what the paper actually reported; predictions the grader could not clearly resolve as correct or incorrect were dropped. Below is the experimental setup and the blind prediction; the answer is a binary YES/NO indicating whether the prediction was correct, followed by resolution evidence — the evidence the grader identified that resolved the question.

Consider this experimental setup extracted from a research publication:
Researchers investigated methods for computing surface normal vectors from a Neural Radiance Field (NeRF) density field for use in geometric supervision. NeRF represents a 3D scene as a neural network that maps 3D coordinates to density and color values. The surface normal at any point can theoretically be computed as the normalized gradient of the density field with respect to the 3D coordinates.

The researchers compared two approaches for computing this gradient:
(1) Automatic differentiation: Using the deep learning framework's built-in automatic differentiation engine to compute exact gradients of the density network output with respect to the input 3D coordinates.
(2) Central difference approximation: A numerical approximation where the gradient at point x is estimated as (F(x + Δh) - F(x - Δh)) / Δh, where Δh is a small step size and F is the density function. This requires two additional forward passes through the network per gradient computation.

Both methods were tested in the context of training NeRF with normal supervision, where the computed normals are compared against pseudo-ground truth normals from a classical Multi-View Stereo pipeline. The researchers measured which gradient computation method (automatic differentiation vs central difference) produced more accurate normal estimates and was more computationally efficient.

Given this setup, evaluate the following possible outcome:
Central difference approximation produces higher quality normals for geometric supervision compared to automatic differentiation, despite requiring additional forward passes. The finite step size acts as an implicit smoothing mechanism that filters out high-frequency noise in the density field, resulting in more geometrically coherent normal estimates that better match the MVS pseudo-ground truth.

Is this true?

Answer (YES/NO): NO